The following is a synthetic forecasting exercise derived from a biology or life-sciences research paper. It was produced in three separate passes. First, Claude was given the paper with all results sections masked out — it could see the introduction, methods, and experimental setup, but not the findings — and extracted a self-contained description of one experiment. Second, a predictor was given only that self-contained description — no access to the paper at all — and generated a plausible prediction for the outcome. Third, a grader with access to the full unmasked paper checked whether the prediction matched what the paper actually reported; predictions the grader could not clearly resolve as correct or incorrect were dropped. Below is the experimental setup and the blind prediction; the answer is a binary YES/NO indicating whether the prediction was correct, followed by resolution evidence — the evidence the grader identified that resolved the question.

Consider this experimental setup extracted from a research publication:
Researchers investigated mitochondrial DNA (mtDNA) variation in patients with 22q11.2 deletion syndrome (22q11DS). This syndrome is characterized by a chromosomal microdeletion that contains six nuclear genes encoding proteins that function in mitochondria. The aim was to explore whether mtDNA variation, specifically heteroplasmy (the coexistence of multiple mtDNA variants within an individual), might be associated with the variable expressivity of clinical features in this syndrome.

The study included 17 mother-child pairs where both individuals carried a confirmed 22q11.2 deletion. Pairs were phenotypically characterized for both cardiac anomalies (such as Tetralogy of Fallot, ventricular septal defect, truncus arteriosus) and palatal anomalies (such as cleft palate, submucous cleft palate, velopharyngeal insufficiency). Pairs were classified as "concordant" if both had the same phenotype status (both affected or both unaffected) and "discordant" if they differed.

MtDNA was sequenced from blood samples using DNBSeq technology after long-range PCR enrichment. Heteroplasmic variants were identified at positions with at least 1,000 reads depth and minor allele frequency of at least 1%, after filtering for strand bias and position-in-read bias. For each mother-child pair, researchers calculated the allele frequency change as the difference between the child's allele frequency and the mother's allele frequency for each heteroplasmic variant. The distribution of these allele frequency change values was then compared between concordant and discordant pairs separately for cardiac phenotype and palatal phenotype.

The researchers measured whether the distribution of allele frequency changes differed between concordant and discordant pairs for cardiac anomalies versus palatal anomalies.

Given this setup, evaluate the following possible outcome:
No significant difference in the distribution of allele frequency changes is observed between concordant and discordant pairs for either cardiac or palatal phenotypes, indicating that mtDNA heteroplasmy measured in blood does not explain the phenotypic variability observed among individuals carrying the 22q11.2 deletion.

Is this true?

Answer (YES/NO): NO